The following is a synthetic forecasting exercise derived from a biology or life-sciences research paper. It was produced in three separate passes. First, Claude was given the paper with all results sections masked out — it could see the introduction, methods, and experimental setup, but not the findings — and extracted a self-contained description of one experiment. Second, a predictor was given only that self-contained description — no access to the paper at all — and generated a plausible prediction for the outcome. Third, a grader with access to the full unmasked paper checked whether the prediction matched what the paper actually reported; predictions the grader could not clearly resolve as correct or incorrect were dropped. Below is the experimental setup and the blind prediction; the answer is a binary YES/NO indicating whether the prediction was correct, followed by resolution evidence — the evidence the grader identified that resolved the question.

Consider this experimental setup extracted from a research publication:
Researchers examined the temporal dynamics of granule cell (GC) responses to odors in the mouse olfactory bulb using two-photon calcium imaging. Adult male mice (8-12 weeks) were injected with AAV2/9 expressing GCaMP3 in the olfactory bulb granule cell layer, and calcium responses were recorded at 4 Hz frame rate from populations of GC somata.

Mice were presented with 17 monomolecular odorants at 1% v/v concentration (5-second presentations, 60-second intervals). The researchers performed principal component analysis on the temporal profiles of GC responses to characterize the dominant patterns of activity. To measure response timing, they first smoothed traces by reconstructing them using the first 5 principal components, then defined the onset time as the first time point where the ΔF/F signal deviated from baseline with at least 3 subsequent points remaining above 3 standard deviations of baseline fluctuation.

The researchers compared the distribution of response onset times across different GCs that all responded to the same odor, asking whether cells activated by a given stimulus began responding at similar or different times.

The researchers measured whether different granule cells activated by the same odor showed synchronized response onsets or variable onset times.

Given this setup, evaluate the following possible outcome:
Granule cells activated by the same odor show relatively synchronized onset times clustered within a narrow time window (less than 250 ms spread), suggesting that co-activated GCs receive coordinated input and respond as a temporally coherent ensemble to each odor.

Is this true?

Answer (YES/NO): NO